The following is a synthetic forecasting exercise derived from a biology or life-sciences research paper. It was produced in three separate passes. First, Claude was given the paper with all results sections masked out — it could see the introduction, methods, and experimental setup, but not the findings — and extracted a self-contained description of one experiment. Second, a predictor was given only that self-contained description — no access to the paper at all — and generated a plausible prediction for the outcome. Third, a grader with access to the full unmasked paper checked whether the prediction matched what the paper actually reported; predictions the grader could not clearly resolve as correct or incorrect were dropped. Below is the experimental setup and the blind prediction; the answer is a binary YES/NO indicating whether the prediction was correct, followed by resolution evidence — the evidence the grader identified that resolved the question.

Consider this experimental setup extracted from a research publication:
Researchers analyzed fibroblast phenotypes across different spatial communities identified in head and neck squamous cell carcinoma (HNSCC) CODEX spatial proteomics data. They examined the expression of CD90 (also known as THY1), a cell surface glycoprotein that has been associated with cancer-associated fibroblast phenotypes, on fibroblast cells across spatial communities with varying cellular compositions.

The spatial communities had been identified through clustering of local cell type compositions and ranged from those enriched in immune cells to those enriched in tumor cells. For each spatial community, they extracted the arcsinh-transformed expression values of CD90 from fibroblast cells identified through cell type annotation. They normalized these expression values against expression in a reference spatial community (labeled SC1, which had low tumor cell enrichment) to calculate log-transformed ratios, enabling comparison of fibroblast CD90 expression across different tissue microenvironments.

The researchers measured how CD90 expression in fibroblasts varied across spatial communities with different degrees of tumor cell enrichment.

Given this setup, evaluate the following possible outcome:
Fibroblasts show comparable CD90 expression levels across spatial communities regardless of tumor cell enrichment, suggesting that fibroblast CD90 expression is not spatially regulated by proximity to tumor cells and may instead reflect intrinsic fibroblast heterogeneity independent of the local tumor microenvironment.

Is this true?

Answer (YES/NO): NO